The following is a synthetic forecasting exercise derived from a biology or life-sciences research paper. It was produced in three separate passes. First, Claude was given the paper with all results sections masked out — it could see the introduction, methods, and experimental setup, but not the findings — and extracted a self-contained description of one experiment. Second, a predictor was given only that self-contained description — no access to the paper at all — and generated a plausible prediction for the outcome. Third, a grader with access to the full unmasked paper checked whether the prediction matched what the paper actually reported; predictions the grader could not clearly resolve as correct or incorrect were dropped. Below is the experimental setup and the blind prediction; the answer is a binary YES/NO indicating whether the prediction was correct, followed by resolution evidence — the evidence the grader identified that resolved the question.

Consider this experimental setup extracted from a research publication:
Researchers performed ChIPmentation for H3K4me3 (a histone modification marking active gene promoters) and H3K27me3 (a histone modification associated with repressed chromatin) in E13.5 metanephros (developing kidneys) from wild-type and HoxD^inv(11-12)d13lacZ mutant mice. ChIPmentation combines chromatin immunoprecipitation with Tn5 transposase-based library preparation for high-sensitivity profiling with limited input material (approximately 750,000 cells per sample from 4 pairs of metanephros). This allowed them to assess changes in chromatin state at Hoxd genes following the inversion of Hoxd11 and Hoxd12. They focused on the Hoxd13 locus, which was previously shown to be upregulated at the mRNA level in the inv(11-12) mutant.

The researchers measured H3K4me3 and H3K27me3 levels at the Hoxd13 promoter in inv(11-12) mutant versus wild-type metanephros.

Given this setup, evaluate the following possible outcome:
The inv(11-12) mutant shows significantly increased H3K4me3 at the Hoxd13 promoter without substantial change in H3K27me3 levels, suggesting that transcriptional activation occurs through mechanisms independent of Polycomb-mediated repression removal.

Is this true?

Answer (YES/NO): NO